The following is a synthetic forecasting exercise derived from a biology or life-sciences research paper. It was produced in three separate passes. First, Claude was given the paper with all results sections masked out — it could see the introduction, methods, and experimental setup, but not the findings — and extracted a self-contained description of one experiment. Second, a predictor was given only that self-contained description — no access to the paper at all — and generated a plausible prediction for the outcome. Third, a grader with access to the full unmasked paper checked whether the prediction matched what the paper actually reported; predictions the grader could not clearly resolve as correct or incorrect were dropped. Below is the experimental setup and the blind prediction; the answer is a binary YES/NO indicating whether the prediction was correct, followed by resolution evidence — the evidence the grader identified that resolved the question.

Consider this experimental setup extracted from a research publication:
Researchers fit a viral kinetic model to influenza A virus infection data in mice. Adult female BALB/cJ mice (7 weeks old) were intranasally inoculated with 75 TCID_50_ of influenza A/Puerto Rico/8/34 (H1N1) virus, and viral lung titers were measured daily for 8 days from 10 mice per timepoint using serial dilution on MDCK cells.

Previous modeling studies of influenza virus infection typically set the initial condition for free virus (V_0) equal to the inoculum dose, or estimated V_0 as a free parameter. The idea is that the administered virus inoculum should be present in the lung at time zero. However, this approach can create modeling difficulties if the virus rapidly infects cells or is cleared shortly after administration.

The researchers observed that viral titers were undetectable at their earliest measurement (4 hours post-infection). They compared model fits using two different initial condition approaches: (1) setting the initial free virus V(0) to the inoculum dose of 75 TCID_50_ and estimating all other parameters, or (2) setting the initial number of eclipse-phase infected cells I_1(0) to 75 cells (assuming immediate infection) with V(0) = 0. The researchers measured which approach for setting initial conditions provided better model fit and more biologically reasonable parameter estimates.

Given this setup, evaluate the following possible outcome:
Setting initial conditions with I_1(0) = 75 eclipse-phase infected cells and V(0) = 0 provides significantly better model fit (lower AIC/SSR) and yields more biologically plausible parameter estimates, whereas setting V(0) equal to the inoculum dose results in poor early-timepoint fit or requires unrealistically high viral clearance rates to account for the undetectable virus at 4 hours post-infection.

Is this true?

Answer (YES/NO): NO